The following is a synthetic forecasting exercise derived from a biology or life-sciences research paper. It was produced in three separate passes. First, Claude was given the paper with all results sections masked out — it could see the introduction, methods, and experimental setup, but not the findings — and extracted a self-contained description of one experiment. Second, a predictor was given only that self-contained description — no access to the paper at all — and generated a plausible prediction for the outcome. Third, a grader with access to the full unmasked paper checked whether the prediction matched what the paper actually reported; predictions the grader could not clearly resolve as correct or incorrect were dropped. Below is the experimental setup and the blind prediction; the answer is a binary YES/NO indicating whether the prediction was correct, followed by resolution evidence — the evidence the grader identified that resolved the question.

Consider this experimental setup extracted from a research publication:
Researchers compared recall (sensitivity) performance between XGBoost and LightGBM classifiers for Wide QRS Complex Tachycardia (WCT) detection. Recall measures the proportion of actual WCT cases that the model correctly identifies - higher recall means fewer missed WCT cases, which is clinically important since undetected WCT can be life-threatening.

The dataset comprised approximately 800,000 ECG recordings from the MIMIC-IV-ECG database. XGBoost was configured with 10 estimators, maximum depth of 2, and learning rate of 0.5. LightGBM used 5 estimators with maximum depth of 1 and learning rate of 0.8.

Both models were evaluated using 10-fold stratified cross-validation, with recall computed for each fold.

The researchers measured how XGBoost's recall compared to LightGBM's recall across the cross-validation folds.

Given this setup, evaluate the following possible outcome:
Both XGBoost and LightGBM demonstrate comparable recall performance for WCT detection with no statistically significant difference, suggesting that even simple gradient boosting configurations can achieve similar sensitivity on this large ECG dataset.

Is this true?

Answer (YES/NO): NO